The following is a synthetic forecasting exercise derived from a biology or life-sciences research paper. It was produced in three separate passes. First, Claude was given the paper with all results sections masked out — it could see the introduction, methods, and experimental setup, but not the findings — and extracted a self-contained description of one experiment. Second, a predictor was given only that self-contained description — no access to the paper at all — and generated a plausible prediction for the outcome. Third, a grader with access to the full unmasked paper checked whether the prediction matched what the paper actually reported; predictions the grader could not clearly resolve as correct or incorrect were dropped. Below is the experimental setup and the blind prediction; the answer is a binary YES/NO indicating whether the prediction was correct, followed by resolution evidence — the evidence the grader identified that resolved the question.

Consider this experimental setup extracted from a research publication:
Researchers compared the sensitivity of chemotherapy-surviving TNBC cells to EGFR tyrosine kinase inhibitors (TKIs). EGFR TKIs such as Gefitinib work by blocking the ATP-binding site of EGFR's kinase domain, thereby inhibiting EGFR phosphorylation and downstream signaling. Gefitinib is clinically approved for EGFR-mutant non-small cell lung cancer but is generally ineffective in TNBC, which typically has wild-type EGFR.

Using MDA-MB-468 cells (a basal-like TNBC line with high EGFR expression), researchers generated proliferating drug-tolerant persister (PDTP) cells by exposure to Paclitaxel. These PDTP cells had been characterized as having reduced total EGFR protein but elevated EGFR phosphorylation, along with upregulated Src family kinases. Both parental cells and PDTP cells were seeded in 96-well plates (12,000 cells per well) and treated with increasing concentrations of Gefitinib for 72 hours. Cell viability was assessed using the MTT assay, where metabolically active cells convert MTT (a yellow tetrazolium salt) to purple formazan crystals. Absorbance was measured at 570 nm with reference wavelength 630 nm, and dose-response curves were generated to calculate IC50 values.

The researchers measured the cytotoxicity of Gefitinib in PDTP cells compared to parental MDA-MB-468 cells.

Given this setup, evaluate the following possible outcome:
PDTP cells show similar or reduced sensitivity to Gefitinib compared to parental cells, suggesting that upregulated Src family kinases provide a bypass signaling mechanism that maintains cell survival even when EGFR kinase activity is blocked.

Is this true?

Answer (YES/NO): NO